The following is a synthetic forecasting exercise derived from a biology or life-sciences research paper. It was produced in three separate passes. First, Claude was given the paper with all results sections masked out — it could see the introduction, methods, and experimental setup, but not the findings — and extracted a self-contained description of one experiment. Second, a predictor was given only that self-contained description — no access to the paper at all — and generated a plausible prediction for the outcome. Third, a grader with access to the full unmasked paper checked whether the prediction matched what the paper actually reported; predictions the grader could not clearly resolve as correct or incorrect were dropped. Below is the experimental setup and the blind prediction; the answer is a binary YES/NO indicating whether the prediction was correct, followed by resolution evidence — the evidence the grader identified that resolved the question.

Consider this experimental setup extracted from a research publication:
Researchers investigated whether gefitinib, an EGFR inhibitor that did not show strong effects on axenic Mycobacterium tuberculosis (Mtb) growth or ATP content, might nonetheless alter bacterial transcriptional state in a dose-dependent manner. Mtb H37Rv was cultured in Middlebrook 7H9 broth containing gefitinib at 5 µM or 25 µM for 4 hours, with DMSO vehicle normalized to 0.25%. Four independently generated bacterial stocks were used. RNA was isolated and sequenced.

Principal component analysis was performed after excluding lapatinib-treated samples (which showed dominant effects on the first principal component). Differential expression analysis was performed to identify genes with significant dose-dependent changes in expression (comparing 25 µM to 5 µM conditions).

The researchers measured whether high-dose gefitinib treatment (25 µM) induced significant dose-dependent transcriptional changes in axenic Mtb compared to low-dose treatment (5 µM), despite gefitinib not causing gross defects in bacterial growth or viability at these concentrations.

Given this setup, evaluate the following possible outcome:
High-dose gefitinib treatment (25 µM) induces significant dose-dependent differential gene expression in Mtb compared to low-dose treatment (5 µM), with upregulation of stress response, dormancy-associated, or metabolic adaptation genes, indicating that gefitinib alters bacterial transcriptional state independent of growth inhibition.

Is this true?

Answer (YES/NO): YES